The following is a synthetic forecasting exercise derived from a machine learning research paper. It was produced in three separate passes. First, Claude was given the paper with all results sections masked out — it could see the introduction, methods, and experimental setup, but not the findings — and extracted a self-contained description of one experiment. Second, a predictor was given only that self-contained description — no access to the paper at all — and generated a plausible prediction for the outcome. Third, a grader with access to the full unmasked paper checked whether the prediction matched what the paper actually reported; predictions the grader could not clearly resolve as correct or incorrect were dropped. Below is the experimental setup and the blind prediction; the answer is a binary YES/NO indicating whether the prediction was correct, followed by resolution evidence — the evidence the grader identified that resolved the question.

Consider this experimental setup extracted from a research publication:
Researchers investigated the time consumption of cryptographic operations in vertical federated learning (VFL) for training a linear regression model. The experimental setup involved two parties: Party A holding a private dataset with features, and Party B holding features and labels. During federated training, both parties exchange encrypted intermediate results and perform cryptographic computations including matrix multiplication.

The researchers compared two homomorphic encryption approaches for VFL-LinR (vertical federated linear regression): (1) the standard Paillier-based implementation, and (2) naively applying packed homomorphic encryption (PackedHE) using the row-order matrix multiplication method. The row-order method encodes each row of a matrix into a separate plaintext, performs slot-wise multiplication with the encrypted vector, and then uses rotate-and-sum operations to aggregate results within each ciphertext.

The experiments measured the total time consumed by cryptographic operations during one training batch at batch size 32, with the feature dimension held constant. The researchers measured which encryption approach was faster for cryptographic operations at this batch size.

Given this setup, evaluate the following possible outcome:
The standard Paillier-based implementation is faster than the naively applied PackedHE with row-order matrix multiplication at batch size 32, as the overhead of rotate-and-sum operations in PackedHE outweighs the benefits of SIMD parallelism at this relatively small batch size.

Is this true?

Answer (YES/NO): YES